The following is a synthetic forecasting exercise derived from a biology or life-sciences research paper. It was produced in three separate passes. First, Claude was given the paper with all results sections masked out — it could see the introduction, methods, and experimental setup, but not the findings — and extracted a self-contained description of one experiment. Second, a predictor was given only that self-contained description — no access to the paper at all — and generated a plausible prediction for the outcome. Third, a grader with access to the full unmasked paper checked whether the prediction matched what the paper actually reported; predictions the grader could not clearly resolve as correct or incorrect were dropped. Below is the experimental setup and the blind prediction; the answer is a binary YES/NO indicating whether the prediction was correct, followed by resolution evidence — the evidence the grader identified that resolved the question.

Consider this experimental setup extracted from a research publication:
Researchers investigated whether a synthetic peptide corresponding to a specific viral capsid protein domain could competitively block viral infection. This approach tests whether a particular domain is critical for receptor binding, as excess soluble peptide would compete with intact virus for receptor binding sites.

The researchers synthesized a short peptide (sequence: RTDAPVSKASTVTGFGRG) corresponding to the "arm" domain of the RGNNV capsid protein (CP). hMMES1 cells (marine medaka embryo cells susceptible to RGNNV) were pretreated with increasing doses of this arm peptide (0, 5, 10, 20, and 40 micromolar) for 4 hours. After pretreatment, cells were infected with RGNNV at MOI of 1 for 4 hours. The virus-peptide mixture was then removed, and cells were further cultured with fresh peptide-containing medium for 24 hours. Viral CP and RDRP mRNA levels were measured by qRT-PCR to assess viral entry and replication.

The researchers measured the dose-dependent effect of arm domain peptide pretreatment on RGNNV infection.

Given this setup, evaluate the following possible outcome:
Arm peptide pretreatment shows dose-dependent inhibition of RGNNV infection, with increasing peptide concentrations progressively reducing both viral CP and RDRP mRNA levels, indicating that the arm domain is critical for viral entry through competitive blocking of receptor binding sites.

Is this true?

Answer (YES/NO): YES